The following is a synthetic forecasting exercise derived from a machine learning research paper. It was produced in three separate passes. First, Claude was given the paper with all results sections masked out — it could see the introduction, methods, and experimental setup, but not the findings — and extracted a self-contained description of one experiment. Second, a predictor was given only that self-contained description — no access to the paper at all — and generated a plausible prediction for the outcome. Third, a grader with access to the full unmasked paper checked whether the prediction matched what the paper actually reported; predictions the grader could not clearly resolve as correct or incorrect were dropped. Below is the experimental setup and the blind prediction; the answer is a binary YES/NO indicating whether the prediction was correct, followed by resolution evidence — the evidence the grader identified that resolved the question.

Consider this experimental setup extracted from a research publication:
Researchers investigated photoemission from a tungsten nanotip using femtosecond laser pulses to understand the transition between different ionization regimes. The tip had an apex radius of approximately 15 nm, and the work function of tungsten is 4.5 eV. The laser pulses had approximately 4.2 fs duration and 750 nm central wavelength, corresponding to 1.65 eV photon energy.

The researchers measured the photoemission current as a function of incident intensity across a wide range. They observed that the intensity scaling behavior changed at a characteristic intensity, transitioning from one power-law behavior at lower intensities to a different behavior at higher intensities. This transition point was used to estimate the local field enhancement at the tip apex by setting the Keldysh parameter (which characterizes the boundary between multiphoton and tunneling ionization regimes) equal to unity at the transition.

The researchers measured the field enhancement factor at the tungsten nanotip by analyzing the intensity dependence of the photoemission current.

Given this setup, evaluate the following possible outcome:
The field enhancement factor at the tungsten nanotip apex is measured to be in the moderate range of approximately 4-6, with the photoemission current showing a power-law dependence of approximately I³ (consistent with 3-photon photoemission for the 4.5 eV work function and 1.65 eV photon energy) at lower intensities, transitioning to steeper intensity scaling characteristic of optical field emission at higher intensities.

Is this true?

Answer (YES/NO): NO